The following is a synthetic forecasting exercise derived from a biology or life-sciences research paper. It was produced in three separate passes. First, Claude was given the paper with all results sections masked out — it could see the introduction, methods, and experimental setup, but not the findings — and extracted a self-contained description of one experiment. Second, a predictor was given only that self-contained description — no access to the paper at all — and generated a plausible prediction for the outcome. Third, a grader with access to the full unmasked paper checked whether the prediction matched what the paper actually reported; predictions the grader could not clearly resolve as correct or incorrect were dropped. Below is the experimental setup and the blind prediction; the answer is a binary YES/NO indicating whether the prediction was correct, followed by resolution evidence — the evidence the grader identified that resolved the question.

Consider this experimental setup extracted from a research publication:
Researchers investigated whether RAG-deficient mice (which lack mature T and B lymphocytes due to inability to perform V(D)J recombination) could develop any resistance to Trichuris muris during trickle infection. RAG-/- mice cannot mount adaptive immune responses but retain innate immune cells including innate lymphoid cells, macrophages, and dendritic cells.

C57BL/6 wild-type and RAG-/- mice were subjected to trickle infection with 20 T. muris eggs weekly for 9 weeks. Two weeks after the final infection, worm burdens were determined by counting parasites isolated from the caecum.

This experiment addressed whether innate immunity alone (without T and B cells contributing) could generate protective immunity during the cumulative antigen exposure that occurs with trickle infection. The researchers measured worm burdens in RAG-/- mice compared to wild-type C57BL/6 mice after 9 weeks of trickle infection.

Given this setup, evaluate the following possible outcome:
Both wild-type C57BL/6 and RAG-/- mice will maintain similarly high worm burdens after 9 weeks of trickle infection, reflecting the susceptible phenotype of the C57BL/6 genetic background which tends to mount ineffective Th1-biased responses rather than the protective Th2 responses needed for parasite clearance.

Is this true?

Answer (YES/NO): NO